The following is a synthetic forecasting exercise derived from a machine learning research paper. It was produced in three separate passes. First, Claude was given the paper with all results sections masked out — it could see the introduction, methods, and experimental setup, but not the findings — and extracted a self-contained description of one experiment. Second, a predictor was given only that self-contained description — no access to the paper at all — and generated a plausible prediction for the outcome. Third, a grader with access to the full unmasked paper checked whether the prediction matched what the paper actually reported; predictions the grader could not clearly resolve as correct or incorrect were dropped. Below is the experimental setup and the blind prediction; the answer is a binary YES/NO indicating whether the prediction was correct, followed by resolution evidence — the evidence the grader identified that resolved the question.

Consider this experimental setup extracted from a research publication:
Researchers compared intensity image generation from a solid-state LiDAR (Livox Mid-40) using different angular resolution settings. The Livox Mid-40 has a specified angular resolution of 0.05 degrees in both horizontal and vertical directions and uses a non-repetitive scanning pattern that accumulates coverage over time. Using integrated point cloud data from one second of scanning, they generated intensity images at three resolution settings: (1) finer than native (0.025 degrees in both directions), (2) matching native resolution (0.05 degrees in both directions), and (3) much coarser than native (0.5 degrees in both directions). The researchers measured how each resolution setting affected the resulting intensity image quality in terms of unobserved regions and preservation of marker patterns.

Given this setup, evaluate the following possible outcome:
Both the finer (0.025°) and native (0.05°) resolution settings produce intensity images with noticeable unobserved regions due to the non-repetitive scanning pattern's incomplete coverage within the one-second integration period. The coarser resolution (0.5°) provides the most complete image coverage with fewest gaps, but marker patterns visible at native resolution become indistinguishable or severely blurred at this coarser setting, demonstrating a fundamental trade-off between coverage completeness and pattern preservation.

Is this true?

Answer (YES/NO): YES